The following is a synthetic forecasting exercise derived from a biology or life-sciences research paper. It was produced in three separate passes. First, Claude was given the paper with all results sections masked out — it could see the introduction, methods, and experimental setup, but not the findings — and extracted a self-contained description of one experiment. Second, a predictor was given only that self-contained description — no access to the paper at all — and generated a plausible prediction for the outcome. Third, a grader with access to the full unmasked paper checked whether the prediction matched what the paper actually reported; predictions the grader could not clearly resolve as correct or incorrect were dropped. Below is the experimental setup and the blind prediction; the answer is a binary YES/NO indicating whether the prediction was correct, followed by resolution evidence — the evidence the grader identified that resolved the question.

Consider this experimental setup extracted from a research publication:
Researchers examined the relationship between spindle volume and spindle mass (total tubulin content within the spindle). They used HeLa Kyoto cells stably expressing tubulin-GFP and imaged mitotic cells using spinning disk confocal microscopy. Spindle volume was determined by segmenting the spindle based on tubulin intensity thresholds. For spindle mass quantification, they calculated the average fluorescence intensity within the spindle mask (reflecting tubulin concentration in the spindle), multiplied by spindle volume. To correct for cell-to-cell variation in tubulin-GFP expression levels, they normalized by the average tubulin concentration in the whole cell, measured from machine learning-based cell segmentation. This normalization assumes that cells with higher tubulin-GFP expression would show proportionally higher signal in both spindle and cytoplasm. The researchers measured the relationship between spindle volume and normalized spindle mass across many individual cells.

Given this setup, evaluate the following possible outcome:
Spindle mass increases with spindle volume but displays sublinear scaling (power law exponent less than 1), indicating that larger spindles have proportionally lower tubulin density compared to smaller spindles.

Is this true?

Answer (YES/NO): NO